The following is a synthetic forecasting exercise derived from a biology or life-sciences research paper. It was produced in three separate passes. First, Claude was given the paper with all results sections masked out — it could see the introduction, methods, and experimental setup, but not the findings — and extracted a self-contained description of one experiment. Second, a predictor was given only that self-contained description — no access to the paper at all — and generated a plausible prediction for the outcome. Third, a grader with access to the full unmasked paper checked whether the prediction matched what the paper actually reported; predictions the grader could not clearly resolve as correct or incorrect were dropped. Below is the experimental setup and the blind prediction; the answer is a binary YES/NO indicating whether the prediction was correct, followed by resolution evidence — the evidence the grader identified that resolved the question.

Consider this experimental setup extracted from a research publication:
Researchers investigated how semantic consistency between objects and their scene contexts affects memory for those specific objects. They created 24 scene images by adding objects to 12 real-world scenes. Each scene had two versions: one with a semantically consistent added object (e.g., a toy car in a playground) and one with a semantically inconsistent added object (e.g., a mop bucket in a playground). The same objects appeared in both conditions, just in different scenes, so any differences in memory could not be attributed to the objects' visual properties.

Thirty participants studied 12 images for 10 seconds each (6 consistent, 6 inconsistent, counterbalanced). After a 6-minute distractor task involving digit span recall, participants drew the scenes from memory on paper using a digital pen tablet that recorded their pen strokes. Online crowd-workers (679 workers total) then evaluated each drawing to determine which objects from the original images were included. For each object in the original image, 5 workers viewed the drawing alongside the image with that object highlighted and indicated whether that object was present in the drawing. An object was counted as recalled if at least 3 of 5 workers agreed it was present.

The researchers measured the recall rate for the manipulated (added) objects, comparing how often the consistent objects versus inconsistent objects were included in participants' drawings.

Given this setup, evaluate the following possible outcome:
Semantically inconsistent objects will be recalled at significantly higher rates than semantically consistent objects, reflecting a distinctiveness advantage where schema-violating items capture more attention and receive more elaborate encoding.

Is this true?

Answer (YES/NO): NO